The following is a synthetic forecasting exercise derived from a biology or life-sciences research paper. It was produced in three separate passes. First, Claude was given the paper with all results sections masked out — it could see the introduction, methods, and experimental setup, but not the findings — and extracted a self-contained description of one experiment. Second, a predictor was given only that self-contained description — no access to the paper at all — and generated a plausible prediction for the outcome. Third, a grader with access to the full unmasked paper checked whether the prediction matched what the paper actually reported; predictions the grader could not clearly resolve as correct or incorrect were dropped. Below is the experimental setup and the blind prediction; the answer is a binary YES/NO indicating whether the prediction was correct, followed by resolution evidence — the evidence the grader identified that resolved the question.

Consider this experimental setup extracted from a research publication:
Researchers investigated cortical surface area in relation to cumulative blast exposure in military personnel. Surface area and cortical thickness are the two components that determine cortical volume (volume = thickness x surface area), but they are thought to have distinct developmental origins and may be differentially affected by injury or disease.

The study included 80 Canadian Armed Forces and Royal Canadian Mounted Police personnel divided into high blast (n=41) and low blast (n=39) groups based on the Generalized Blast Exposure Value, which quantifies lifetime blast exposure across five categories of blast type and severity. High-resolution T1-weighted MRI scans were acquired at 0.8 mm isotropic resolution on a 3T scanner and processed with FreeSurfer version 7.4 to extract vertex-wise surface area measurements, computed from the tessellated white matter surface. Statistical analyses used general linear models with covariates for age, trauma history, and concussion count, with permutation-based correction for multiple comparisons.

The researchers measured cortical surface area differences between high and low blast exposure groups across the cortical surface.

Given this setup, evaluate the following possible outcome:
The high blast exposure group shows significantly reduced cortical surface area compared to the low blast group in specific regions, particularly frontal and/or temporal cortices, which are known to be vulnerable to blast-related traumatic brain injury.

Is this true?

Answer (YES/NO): NO